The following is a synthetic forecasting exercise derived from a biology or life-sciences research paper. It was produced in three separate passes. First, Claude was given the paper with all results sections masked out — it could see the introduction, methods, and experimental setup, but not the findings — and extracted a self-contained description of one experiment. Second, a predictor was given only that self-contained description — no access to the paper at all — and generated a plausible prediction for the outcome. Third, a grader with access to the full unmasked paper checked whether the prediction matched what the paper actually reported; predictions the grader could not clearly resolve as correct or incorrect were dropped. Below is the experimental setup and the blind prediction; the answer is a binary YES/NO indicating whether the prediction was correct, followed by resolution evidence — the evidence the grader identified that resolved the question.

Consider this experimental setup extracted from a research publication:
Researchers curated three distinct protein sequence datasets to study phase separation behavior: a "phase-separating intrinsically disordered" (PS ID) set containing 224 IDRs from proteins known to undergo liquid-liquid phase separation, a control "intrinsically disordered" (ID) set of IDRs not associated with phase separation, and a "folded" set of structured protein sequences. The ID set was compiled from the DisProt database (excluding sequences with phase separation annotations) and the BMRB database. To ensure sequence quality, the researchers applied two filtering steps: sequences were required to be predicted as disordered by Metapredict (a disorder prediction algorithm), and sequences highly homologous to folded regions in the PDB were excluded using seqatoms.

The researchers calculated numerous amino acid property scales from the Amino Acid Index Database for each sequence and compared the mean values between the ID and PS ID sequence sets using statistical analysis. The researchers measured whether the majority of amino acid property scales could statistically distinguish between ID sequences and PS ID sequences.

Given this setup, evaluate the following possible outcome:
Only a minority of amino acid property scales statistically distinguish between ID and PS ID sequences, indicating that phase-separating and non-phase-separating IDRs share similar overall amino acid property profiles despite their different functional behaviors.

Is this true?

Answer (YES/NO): NO